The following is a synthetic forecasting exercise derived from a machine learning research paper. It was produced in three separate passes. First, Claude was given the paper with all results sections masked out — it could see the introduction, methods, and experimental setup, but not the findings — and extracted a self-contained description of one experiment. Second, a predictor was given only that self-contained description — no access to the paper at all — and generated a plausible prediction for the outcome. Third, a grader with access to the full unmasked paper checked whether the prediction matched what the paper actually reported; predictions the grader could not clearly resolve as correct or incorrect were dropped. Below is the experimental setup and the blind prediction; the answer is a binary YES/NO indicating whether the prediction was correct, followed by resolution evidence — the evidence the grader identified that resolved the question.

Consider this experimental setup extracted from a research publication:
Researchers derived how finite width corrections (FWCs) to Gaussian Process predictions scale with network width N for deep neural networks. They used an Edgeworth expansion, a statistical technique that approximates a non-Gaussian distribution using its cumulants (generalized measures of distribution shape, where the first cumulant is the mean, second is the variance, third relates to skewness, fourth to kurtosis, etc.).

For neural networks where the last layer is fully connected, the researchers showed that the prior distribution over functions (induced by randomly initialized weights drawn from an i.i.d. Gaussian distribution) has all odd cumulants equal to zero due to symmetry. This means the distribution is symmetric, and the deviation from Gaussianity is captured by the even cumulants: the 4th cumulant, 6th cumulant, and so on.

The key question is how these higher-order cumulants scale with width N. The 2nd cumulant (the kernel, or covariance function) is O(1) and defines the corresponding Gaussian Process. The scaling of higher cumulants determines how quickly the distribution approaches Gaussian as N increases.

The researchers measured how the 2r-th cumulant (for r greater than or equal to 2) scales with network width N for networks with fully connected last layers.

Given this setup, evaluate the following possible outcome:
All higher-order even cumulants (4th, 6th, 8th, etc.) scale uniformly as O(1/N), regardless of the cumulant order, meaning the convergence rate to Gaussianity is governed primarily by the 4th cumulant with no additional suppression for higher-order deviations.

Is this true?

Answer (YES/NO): NO